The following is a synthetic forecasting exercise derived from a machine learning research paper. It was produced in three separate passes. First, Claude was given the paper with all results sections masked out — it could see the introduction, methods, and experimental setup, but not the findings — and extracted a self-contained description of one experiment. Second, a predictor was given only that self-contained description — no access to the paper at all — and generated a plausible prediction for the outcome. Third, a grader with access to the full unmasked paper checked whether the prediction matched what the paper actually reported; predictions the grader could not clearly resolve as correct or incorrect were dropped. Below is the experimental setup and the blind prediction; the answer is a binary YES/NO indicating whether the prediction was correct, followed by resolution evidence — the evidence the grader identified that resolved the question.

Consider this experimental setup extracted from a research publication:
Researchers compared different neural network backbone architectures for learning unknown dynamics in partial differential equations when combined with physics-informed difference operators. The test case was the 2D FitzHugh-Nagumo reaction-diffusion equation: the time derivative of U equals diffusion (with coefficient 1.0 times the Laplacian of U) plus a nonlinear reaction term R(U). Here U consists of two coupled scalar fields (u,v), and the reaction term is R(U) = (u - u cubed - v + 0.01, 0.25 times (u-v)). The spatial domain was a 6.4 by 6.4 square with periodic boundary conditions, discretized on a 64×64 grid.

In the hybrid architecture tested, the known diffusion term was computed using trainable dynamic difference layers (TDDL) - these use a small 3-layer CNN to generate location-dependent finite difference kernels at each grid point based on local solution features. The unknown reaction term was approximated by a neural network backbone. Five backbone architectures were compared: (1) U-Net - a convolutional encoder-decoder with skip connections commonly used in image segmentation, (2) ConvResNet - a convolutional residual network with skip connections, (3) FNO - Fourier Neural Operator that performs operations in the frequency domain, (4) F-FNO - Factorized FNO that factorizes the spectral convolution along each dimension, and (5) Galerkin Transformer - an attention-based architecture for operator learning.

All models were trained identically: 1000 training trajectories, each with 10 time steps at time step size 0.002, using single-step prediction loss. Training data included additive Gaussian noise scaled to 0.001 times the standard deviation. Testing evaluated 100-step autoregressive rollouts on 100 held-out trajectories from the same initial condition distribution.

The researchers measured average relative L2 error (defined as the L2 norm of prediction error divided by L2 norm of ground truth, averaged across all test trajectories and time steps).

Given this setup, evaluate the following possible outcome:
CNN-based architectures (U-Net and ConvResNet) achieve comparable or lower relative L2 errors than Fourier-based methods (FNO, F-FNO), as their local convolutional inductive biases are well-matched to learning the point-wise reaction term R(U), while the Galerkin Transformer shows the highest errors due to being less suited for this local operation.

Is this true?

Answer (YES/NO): NO